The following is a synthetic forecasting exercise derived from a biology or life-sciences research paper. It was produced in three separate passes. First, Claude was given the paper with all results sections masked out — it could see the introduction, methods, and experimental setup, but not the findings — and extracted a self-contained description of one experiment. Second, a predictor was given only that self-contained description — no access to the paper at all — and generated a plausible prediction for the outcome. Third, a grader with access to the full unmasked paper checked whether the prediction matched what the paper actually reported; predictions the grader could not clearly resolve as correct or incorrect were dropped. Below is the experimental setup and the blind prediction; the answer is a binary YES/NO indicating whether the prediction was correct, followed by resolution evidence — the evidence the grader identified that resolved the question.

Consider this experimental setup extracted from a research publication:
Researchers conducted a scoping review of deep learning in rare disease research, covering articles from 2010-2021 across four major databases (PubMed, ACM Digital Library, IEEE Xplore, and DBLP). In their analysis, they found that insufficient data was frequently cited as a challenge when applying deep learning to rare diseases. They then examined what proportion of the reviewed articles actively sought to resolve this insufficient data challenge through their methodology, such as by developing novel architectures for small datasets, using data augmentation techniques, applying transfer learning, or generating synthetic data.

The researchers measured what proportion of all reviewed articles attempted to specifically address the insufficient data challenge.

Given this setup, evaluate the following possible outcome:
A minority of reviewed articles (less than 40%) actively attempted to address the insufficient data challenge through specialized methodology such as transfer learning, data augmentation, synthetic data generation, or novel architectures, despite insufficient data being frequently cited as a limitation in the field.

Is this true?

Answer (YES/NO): YES